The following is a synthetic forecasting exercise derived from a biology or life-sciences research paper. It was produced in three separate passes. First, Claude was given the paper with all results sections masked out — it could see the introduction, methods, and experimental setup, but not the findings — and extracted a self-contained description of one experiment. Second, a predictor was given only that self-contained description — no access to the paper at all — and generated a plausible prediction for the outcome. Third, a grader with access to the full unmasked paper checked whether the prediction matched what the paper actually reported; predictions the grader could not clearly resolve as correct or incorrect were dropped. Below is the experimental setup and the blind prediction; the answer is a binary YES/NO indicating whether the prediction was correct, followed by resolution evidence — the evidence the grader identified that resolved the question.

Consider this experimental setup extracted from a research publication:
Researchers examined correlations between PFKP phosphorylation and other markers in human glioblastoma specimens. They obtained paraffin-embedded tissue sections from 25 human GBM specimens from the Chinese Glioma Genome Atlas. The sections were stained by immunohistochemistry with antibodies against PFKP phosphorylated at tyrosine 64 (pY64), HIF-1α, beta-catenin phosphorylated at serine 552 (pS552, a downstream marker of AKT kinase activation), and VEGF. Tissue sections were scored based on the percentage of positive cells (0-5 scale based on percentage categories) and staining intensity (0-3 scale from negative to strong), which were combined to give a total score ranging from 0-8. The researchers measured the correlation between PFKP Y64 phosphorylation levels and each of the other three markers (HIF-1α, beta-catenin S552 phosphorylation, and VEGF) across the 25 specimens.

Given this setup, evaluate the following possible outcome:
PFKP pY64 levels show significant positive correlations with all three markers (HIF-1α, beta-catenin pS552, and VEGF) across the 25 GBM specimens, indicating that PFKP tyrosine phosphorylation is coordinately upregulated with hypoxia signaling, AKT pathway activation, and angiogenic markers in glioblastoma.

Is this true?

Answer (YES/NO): YES